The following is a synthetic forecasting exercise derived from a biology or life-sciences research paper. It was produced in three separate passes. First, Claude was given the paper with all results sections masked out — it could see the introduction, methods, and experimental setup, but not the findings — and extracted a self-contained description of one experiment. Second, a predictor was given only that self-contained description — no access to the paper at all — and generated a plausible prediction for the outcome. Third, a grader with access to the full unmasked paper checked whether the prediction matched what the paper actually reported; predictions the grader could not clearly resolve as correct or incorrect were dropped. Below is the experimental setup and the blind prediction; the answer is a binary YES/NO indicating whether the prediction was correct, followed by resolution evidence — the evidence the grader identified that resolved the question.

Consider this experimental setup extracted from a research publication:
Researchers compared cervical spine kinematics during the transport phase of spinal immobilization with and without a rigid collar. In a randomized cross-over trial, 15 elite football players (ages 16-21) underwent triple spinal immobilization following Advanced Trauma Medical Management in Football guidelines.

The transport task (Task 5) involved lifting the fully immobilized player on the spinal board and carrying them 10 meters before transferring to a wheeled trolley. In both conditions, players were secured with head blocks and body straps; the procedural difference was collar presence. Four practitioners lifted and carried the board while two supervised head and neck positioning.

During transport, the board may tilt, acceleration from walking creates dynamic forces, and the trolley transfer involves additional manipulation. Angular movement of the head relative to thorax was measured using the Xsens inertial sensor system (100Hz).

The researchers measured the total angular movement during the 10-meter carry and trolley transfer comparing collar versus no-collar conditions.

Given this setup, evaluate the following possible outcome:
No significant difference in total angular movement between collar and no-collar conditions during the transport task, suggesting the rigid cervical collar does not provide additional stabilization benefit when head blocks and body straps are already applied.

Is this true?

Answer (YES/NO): NO